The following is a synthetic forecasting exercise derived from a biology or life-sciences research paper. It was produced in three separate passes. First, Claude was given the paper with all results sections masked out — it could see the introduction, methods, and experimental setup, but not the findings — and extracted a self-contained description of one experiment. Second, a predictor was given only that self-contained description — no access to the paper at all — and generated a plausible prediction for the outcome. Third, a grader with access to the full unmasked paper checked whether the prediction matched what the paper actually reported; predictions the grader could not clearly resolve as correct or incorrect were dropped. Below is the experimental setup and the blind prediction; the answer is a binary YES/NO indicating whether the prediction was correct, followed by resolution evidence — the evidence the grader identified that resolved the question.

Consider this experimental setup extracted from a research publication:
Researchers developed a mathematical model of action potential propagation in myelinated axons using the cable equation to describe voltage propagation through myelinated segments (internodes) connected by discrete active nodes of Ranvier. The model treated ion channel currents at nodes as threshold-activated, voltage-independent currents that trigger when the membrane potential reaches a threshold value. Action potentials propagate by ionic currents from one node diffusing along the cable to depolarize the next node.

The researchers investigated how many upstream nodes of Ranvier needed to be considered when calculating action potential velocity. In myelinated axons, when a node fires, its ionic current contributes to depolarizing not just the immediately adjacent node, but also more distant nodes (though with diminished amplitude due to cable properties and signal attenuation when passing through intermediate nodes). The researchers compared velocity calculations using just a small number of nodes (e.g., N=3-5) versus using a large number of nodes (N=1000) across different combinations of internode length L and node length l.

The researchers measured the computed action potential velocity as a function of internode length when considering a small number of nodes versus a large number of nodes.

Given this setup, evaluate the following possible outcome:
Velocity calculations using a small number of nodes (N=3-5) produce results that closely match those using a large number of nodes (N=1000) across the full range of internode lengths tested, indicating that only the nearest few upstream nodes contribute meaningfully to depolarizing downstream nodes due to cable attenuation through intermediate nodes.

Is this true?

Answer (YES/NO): NO